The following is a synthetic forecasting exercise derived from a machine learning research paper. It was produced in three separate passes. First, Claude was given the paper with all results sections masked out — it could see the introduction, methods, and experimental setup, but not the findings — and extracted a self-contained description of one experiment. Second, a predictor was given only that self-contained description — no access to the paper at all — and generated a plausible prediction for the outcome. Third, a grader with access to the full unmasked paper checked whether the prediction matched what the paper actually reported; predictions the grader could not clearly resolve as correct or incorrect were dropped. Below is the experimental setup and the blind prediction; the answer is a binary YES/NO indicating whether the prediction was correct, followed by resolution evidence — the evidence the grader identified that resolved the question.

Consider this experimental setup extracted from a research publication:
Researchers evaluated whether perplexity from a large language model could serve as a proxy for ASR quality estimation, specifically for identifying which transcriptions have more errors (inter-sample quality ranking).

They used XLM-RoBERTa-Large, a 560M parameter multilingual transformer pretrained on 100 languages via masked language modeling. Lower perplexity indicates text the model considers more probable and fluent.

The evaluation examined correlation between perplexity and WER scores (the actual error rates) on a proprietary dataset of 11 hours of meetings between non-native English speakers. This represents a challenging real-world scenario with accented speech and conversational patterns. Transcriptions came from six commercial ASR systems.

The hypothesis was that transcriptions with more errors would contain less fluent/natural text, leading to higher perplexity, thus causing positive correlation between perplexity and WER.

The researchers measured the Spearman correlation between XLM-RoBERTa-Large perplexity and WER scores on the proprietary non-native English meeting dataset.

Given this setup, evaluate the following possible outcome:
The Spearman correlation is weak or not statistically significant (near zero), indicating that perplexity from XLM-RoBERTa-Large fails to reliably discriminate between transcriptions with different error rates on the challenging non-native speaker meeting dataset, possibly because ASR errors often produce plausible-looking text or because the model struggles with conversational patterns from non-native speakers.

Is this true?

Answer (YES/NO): YES